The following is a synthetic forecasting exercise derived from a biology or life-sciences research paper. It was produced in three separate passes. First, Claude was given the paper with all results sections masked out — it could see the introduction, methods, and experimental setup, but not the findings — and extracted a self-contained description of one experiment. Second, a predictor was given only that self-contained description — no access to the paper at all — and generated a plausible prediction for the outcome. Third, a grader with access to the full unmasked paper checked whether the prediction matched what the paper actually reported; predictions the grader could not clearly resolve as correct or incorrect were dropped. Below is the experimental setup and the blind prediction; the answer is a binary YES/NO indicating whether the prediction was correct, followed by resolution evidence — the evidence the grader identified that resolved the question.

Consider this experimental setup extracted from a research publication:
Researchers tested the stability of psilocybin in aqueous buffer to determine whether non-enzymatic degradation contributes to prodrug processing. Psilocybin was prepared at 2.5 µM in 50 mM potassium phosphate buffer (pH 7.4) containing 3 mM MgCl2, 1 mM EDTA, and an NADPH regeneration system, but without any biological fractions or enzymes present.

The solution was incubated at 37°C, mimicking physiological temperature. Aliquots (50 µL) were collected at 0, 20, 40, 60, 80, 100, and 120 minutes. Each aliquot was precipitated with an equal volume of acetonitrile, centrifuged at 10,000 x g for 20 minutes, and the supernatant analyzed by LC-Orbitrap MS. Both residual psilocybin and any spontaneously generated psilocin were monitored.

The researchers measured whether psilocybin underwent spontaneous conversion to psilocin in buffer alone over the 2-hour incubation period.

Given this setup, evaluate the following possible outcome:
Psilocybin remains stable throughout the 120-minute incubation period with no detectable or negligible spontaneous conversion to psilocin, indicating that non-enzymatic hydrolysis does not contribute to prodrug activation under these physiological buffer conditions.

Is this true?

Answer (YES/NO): YES